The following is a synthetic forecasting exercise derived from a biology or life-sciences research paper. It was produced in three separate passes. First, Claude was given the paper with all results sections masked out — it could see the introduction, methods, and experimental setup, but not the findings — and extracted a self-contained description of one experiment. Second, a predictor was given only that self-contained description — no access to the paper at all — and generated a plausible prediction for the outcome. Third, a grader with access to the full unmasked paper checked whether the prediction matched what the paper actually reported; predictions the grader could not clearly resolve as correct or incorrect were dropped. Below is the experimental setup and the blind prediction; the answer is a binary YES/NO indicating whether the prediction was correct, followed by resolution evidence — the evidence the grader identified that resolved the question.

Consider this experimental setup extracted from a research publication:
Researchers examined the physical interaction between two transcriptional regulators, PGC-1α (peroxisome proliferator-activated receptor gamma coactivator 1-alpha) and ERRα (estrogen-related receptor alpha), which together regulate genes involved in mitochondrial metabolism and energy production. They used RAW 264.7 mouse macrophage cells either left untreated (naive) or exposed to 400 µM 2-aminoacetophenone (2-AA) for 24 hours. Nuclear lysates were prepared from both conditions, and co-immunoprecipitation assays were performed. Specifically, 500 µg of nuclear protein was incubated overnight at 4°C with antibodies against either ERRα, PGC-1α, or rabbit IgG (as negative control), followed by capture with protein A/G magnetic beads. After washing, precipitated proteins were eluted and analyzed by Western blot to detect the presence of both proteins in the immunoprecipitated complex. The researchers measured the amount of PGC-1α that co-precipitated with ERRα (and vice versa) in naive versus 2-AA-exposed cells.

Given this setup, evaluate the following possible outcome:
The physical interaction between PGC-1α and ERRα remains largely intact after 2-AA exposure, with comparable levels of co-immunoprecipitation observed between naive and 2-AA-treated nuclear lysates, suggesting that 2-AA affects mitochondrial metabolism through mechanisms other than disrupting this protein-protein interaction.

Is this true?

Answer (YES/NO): NO